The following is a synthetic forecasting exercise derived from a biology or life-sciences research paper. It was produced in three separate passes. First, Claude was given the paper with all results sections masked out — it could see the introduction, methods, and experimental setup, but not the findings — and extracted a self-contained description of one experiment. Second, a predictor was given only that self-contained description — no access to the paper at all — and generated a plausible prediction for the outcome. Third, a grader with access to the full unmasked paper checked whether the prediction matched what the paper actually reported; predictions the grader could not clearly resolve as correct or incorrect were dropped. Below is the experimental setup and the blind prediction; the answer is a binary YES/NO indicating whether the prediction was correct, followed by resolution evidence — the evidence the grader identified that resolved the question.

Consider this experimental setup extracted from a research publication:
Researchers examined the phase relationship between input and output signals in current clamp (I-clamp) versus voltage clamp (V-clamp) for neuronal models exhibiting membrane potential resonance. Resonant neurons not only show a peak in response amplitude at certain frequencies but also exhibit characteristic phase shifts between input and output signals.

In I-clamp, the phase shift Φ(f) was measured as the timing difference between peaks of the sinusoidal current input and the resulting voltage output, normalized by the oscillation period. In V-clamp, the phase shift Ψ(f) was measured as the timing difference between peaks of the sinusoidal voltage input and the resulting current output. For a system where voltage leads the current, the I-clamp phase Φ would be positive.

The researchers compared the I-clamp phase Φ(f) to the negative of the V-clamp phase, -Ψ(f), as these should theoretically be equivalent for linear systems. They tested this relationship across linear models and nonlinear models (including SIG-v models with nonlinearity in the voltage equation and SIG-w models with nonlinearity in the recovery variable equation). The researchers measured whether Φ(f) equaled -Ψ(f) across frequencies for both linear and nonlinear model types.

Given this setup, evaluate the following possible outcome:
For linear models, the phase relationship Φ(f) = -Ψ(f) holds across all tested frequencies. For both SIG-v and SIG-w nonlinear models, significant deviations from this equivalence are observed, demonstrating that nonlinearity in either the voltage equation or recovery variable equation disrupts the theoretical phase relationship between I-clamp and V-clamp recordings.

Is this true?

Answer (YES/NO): YES